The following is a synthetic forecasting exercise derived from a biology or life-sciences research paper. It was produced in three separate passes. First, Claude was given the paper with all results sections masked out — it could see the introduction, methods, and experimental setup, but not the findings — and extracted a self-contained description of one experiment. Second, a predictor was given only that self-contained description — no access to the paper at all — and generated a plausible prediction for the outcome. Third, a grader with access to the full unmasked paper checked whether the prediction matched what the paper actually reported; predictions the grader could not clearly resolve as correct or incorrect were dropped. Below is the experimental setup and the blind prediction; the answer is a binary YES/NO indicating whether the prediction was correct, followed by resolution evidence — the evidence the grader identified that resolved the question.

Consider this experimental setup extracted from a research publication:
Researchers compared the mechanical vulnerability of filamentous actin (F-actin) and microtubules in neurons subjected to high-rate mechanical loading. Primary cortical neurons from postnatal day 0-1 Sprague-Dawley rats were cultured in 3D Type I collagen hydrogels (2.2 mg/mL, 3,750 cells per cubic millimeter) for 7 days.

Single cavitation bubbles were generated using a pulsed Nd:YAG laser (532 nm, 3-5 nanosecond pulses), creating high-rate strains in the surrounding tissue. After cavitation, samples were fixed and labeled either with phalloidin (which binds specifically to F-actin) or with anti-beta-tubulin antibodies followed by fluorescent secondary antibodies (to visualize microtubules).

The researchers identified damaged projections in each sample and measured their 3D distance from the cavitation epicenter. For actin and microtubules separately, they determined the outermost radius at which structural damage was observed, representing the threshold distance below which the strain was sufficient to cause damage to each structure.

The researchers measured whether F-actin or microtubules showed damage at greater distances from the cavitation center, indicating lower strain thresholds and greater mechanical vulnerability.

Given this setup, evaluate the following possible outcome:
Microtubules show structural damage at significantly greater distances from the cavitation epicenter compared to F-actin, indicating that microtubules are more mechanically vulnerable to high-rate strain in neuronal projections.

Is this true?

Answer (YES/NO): NO